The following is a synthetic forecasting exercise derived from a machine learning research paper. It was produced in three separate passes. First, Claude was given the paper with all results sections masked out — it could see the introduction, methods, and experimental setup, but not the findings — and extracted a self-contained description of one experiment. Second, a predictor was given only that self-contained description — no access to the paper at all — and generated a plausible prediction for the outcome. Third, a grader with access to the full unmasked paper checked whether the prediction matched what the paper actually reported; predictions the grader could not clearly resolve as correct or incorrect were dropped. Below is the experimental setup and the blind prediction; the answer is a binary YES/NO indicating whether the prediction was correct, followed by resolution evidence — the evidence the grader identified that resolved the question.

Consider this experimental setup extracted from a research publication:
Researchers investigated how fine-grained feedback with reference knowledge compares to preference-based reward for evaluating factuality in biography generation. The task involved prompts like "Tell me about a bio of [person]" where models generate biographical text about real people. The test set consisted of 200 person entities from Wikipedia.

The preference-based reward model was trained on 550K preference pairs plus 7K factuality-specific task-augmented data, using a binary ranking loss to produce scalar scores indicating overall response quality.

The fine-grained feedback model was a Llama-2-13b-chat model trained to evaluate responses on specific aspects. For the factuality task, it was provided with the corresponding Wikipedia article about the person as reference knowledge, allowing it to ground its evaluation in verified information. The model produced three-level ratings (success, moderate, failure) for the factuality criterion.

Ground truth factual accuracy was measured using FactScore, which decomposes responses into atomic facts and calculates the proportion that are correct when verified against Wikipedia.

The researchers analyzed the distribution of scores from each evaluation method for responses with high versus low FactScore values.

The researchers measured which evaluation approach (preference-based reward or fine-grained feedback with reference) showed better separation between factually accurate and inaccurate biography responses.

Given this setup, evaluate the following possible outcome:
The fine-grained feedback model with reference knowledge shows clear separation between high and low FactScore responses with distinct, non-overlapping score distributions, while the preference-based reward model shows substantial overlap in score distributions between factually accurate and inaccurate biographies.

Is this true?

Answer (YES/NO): NO